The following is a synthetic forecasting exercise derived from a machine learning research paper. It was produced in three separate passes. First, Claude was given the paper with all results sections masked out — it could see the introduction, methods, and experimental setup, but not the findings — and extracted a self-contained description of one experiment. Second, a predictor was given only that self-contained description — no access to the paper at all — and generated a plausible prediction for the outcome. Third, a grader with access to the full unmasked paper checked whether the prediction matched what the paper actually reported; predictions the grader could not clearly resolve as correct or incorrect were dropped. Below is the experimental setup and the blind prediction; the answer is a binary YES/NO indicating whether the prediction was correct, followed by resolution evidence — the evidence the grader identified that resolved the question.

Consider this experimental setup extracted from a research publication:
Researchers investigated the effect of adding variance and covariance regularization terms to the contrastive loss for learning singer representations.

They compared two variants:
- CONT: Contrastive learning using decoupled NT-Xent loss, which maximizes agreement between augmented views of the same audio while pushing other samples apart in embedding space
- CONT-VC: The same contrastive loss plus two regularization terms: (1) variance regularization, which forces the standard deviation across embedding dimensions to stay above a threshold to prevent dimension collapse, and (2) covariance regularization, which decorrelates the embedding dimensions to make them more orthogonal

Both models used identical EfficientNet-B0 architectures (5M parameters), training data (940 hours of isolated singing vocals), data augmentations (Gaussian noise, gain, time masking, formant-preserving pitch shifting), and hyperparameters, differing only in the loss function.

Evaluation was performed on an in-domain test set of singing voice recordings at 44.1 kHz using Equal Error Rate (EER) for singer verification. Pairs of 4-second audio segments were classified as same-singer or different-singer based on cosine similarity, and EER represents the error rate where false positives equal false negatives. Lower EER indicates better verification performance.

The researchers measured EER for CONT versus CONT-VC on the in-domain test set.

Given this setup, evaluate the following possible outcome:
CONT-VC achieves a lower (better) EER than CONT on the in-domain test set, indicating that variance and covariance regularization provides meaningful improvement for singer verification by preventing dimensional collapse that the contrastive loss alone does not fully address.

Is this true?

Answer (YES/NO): NO